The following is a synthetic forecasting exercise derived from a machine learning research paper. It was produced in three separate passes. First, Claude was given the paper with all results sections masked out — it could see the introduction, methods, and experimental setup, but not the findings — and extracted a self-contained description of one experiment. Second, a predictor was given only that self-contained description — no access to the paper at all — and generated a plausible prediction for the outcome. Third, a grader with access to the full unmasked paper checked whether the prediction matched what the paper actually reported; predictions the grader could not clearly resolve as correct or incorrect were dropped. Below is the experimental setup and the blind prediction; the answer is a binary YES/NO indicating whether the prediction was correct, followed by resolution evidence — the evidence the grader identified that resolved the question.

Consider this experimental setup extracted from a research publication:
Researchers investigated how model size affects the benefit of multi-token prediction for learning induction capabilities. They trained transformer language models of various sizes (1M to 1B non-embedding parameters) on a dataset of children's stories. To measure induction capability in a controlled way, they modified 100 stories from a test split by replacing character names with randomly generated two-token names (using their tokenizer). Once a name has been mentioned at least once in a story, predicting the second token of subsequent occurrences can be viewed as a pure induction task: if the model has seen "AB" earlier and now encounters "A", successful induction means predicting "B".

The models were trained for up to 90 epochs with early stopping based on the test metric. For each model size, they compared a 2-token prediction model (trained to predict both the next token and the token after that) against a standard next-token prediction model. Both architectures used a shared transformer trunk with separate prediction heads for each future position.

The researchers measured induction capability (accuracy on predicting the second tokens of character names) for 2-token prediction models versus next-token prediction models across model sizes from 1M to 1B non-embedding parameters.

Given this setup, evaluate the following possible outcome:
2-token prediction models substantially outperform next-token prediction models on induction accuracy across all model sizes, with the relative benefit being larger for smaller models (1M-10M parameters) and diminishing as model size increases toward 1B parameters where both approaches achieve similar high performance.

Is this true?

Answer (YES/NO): NO